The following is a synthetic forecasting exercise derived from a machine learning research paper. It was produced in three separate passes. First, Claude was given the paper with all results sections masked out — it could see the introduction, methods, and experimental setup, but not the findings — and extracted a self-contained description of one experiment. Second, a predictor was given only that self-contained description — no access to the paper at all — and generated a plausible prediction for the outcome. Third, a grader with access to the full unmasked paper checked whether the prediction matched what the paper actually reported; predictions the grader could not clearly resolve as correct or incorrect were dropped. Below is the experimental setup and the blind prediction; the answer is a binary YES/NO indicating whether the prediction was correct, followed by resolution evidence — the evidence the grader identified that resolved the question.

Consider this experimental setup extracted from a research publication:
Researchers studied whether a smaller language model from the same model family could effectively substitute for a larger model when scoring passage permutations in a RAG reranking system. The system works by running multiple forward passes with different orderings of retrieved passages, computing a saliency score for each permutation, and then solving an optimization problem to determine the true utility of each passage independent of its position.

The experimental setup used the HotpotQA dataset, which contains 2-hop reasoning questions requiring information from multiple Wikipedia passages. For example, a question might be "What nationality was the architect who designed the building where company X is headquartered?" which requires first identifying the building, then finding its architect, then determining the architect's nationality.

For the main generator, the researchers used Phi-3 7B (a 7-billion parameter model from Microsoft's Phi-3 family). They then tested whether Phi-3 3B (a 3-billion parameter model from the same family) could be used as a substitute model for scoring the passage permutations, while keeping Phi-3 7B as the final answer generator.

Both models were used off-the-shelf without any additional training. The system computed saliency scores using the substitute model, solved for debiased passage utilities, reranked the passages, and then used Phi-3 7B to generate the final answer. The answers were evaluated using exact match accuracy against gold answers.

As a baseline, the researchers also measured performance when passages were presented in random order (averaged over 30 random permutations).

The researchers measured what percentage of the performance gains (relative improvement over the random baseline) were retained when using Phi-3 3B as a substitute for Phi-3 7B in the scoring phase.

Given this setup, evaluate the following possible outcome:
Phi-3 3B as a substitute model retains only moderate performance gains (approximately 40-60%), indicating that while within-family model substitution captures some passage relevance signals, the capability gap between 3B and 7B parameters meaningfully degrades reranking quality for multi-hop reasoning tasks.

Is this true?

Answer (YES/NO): NO